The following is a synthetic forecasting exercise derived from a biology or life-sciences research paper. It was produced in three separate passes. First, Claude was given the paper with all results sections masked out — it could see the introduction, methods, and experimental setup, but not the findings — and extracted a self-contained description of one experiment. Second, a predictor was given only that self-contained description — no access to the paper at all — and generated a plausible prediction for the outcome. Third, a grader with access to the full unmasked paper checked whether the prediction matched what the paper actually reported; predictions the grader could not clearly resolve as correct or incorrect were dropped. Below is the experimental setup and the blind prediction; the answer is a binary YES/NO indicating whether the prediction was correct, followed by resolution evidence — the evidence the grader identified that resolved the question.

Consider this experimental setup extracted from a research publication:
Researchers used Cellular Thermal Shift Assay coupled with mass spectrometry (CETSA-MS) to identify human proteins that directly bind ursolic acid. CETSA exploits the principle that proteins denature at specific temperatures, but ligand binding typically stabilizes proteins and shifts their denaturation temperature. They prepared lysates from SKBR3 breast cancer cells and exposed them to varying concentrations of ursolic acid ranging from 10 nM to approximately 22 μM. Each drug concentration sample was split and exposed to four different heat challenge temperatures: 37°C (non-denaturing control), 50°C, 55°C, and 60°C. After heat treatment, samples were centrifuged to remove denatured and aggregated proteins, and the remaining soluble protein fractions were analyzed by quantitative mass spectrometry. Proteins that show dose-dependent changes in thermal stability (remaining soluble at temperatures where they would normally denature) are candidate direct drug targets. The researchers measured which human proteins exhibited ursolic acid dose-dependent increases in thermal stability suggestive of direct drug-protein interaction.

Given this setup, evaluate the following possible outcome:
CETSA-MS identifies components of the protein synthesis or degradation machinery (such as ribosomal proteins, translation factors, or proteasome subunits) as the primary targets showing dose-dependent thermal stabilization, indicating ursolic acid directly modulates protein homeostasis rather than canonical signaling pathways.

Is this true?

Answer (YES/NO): NO